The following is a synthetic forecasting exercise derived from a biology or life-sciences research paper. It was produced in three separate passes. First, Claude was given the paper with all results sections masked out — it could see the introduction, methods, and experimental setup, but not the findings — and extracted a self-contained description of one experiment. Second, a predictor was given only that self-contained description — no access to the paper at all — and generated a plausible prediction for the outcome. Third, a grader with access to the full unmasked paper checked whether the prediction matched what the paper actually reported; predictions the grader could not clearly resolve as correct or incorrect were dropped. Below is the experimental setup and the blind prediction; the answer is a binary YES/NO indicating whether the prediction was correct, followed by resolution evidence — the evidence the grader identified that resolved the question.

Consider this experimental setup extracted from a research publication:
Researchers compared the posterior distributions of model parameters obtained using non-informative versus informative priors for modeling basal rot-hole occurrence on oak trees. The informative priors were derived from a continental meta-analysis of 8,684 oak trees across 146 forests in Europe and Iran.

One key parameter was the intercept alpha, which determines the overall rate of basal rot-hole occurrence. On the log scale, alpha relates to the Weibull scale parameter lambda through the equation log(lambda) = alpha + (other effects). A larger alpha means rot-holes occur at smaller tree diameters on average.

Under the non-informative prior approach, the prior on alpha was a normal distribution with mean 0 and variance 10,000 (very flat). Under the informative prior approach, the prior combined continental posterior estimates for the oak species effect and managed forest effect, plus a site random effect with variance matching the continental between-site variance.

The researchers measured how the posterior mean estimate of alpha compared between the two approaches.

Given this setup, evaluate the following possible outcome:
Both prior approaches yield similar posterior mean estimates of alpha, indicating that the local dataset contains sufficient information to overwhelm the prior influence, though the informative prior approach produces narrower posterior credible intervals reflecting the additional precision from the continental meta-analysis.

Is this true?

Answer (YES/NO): NO